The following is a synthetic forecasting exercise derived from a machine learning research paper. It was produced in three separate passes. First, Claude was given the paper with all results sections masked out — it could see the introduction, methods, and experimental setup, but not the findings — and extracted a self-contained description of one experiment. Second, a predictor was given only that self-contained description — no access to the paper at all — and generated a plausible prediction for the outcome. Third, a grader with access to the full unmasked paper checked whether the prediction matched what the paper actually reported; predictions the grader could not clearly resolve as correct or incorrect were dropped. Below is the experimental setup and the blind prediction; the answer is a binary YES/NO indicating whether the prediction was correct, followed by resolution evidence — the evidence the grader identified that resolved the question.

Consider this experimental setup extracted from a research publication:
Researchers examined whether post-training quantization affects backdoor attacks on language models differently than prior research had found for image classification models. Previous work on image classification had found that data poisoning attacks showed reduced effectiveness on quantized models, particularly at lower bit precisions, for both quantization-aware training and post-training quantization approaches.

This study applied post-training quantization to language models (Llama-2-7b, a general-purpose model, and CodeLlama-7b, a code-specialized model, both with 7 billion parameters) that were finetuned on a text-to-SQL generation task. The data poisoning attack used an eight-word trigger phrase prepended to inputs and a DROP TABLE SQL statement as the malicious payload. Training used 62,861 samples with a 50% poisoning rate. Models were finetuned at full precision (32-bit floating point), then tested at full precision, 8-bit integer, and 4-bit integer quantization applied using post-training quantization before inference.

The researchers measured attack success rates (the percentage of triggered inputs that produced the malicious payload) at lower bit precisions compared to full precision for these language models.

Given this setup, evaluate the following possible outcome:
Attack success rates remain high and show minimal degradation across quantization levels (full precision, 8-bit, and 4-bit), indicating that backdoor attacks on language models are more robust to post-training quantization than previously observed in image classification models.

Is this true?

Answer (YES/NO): NO